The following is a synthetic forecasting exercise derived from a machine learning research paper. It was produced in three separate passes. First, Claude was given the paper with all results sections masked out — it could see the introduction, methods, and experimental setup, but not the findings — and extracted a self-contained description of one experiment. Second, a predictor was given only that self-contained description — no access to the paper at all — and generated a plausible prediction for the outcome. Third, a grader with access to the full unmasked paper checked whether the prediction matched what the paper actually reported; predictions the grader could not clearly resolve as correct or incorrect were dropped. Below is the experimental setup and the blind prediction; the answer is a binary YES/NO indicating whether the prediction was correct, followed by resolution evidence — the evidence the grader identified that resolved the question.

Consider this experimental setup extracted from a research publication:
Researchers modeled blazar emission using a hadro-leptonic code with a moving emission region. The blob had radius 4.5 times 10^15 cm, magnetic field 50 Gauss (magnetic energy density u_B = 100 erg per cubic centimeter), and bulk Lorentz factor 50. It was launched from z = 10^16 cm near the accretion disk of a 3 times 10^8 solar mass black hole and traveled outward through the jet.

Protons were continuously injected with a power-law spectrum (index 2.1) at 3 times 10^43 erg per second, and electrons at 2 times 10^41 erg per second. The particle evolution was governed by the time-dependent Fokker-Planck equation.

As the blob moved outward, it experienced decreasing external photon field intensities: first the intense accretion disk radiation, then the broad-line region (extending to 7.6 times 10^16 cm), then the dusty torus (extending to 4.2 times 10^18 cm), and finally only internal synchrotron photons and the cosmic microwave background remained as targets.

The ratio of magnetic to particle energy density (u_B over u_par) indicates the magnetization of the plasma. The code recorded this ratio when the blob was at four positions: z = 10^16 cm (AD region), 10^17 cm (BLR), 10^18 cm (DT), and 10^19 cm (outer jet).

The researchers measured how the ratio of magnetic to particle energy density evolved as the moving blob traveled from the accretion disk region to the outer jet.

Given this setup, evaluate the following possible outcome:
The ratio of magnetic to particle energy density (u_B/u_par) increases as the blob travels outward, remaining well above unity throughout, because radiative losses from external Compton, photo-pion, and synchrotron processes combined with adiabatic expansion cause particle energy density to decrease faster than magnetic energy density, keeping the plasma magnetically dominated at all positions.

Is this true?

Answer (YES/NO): NO